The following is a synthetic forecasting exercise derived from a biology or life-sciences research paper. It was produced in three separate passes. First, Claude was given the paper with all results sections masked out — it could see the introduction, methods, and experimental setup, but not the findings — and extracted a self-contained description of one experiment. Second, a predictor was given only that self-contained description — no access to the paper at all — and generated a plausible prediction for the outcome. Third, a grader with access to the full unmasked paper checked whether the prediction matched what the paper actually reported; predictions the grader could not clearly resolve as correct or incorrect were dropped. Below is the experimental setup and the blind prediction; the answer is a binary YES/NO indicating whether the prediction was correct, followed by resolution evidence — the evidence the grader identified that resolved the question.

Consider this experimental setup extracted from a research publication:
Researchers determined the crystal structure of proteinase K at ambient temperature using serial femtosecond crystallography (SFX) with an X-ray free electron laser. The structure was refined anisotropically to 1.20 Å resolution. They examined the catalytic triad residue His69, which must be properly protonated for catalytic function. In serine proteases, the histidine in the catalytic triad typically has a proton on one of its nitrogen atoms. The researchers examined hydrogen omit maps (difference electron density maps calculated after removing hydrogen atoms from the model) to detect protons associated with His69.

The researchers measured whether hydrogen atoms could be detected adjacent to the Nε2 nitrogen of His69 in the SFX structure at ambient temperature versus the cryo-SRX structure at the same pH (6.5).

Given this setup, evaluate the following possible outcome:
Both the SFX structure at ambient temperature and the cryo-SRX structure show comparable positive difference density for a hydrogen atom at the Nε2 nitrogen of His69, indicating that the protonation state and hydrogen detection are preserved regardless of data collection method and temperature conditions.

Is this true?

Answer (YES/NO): NO